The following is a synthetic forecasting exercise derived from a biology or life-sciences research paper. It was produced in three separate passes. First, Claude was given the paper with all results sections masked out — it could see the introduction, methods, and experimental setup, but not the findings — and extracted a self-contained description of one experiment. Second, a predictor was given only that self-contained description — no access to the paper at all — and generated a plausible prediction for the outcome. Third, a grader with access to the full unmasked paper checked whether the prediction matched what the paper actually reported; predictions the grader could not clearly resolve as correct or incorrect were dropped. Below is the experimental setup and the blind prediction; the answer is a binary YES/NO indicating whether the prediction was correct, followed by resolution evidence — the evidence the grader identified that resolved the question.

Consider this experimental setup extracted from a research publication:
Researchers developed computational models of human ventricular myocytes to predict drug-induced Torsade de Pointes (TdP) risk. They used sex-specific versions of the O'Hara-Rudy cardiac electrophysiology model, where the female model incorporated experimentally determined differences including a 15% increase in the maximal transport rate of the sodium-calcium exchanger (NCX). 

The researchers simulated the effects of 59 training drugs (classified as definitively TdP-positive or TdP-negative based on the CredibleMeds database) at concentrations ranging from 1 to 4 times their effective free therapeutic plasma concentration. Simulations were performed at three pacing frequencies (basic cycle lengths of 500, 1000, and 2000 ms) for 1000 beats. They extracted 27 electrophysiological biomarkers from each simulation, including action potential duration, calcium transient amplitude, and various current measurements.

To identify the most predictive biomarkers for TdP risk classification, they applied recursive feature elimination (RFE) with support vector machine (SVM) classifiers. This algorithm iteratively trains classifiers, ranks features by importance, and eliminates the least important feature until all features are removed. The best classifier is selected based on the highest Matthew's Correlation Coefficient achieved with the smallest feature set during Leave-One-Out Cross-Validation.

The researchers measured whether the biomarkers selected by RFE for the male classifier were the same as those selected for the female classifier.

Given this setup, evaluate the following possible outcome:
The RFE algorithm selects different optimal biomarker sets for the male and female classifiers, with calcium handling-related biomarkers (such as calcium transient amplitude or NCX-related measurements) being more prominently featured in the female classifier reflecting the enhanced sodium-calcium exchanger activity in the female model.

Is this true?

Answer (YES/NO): YES